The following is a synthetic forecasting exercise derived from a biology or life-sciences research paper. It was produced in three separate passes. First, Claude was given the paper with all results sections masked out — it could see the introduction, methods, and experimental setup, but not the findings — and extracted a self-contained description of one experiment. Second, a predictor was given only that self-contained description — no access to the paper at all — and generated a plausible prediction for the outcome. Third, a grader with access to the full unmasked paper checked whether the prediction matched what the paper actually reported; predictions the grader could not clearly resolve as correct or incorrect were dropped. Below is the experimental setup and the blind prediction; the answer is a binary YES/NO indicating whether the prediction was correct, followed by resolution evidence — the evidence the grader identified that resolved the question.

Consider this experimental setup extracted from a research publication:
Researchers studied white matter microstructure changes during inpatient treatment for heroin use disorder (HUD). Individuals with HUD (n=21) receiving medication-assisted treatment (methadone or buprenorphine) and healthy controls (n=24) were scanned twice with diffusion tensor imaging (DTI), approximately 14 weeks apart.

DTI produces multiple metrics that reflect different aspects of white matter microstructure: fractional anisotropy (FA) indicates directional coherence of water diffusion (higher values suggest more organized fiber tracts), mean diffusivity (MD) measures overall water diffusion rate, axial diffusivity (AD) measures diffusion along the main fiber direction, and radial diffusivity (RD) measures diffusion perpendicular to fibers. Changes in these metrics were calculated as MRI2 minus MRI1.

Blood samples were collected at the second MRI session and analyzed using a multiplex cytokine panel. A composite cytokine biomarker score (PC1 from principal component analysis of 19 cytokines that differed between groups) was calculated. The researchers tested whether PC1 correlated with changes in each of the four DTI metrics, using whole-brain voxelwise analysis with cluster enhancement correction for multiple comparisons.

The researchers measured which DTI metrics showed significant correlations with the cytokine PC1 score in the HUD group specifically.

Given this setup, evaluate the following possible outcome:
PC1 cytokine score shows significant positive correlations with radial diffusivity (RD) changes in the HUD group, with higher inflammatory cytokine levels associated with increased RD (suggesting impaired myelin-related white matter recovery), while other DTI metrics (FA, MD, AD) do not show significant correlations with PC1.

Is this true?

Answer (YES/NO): NO